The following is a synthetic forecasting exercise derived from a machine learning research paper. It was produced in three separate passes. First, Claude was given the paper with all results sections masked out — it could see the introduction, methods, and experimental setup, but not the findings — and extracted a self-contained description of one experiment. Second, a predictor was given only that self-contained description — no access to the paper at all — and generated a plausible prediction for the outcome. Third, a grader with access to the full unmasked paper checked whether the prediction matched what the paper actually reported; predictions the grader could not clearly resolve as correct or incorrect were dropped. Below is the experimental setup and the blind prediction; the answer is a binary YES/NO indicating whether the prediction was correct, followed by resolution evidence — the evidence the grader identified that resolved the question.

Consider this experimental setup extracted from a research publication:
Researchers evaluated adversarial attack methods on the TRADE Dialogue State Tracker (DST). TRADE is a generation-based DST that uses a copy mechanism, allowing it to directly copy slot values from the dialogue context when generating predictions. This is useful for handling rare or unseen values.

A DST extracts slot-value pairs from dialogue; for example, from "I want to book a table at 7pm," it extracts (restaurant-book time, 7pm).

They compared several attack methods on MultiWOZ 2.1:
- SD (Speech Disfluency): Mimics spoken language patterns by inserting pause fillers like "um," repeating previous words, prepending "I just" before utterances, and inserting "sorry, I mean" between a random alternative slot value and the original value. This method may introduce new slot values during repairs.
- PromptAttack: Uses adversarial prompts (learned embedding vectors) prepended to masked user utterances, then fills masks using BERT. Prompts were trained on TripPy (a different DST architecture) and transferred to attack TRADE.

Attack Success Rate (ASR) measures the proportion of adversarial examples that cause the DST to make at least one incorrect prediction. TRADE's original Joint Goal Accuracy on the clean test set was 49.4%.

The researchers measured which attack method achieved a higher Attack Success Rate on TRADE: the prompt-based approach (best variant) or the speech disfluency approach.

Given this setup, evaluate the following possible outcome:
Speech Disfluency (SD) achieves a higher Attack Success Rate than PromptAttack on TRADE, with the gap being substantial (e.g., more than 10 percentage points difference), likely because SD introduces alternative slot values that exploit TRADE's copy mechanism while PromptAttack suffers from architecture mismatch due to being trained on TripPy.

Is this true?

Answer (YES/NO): NO